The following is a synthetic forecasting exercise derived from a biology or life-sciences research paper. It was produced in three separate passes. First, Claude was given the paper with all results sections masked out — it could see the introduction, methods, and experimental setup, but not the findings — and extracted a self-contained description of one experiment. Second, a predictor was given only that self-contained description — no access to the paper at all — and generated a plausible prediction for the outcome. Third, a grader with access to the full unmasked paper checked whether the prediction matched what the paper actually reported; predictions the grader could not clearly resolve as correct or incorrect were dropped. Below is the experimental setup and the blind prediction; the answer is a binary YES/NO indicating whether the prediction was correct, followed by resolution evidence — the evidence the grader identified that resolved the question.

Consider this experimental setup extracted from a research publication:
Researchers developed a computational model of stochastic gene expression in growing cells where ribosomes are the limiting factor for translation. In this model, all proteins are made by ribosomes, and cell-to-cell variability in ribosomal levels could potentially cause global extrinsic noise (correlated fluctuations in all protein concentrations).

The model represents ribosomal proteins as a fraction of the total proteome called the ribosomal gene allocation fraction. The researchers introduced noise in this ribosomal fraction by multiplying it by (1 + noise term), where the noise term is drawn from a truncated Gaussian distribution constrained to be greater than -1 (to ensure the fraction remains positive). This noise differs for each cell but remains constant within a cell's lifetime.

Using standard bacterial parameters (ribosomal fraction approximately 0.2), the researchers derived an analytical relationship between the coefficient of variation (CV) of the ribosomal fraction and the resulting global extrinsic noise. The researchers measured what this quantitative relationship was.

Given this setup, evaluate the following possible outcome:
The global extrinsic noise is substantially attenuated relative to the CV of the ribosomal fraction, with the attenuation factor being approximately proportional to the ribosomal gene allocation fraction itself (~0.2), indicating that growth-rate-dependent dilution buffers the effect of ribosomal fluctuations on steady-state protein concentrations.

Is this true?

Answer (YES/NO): YES